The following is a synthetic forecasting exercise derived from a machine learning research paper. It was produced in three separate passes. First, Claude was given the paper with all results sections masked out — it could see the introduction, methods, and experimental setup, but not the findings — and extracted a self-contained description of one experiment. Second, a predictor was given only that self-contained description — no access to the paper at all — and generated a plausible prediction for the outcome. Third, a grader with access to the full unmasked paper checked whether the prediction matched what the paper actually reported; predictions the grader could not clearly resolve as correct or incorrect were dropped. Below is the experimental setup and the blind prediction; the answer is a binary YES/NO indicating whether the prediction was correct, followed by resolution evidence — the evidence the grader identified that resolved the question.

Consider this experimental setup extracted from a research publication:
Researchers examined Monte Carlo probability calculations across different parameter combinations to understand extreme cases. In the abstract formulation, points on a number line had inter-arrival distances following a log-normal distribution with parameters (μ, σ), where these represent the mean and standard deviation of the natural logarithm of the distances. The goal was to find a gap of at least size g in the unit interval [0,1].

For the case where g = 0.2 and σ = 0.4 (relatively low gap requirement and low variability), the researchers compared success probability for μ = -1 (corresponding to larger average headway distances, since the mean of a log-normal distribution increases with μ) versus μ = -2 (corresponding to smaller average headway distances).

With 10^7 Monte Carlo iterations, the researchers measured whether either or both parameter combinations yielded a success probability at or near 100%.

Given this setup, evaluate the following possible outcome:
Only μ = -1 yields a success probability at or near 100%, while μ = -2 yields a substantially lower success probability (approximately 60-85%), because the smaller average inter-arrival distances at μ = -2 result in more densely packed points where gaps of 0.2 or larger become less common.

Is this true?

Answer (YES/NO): YES